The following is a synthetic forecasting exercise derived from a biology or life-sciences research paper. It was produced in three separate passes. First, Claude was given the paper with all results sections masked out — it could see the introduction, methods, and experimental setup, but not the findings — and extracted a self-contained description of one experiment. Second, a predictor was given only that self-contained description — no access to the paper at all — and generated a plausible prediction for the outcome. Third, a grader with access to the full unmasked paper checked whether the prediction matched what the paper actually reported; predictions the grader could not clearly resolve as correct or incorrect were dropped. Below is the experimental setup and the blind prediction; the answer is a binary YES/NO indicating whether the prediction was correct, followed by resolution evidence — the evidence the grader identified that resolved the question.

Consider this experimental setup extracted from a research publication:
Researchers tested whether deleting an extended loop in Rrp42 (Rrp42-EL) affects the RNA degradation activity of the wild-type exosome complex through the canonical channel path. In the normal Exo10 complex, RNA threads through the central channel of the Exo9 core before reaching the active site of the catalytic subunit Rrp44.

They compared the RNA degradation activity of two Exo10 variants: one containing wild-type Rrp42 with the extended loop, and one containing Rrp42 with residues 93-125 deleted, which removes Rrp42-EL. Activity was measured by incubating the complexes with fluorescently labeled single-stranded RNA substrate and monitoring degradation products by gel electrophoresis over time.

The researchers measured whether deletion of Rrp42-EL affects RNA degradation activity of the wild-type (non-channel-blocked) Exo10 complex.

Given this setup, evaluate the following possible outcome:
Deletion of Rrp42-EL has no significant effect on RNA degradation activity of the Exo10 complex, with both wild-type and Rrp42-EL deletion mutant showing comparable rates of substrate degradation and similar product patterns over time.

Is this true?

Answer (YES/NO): YES